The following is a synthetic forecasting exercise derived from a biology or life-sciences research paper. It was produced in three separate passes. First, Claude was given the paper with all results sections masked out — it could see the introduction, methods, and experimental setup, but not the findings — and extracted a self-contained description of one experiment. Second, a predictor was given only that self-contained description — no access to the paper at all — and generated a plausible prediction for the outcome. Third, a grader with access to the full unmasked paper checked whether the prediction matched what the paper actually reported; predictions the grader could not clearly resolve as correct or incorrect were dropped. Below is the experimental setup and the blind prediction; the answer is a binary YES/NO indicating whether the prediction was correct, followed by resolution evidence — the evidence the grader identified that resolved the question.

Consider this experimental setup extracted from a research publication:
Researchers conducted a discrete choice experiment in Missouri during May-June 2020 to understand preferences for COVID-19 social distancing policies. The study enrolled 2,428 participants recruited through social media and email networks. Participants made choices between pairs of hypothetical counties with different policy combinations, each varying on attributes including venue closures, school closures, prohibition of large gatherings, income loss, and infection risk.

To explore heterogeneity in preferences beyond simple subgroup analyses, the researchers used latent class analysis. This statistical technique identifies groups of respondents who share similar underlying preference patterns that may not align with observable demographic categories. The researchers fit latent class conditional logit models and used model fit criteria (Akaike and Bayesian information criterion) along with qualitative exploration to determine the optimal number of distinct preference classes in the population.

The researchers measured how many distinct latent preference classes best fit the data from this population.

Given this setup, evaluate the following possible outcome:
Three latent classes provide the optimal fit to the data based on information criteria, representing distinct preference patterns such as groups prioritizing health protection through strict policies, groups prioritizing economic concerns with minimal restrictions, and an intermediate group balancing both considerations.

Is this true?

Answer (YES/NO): NO